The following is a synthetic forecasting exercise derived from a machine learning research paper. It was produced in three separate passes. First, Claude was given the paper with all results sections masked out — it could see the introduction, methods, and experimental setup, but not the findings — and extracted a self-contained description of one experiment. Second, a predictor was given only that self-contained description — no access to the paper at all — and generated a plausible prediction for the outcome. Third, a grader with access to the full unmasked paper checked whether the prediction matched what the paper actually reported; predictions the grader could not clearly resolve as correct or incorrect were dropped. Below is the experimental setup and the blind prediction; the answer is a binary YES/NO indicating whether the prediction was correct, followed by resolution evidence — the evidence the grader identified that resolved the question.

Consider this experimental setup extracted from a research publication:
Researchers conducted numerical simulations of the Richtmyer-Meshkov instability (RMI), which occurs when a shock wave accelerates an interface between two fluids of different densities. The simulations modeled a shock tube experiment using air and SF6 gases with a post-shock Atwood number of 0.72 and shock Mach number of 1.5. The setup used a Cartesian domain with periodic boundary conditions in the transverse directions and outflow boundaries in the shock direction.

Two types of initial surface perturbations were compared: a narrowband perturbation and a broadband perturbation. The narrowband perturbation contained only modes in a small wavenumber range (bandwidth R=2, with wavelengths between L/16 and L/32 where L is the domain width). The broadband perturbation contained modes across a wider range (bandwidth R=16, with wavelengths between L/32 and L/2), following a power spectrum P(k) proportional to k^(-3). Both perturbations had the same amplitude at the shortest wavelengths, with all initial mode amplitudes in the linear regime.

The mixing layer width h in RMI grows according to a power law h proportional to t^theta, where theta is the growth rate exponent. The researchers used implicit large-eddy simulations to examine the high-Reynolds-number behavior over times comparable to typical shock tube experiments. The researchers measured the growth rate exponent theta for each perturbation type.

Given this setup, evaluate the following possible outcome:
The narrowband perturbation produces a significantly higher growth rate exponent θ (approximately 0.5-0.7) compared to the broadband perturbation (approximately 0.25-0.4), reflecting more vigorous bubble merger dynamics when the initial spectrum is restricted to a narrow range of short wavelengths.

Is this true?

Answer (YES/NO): NO